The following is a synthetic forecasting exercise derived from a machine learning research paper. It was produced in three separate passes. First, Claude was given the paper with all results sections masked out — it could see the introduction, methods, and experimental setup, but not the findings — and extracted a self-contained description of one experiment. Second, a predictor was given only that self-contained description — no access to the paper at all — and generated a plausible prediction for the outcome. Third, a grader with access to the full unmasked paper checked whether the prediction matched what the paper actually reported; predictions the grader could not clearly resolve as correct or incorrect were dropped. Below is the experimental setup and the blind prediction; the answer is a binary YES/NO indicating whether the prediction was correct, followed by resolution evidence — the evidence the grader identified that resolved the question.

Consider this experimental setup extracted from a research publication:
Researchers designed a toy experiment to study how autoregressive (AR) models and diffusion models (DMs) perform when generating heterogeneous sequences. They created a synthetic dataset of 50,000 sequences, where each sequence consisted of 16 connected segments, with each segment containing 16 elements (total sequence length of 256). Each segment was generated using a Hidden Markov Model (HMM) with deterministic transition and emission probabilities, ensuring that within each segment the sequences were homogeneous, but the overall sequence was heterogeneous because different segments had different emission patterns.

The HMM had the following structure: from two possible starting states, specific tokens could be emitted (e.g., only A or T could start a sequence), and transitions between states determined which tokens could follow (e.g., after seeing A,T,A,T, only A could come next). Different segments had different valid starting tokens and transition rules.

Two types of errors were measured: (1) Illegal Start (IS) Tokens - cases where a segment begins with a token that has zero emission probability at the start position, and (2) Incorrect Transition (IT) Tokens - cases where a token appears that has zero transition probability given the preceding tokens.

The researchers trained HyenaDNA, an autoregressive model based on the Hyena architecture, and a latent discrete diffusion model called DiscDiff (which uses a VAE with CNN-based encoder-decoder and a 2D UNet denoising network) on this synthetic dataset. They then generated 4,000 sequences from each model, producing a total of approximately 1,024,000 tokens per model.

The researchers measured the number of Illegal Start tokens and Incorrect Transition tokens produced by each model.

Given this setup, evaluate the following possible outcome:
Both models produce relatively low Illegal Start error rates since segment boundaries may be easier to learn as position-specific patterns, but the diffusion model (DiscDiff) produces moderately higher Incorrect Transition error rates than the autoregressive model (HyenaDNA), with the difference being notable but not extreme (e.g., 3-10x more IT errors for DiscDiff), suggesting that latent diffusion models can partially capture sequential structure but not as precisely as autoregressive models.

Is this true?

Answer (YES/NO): NO